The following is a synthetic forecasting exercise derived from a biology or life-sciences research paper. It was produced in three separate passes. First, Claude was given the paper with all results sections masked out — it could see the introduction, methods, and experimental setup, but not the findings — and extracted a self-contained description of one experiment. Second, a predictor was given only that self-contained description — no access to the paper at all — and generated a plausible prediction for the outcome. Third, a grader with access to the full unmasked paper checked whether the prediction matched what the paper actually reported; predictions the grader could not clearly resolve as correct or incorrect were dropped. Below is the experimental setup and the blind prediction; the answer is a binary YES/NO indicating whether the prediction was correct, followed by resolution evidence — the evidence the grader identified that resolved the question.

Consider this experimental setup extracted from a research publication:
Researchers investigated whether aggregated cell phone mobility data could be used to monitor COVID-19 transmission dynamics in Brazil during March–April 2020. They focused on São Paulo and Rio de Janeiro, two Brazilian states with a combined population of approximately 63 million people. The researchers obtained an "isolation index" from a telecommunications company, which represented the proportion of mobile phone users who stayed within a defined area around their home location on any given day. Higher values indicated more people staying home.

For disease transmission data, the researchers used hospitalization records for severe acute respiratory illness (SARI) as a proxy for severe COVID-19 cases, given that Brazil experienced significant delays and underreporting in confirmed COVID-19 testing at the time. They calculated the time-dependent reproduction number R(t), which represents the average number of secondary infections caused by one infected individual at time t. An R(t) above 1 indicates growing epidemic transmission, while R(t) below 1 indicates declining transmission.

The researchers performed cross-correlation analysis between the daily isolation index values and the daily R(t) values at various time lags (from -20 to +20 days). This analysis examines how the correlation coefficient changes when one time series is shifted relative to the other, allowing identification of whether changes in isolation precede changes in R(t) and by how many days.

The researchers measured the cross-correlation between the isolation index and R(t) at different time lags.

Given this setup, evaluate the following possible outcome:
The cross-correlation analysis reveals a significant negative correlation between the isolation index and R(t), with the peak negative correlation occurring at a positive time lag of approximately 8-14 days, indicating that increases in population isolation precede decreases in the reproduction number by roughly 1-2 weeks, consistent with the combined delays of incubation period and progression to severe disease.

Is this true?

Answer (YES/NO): NO